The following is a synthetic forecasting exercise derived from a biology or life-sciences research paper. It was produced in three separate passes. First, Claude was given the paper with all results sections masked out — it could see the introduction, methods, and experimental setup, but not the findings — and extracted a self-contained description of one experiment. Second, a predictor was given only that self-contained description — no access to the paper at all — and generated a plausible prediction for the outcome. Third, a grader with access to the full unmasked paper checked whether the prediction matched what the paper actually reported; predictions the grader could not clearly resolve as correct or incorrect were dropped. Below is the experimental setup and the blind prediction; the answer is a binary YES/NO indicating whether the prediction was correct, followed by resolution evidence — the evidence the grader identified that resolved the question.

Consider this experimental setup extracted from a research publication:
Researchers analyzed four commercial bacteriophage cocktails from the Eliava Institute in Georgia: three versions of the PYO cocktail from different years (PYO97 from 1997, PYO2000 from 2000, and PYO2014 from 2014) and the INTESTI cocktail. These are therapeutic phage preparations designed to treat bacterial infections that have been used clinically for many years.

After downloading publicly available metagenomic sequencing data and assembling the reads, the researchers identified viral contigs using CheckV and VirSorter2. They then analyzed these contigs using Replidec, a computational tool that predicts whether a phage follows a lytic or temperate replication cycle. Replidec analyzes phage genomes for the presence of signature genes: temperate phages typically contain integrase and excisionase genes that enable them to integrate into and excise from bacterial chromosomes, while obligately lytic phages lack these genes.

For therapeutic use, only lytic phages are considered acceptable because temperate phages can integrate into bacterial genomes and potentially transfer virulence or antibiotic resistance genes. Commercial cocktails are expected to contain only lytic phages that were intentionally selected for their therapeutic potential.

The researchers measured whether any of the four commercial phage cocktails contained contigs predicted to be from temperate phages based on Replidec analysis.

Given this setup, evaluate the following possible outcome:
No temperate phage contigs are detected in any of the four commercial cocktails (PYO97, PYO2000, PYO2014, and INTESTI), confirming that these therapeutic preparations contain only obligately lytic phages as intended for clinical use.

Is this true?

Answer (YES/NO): NO